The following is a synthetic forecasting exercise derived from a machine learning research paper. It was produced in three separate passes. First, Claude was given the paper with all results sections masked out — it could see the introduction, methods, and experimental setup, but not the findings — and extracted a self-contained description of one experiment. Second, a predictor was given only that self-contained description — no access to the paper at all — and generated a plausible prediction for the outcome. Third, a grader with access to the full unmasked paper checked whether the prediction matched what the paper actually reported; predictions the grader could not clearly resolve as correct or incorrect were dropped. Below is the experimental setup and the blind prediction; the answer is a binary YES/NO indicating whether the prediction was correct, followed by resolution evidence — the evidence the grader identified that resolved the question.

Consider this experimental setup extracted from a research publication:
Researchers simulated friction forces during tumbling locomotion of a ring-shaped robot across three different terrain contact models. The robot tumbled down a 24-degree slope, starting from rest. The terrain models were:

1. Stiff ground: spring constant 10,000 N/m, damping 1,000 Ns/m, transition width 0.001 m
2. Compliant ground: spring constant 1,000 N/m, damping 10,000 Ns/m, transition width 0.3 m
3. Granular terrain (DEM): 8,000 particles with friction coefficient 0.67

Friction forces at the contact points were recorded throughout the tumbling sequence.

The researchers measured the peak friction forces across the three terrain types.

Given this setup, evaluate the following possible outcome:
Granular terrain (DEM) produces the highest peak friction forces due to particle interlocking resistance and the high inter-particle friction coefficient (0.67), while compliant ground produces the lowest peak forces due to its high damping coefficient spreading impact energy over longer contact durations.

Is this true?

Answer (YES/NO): NO